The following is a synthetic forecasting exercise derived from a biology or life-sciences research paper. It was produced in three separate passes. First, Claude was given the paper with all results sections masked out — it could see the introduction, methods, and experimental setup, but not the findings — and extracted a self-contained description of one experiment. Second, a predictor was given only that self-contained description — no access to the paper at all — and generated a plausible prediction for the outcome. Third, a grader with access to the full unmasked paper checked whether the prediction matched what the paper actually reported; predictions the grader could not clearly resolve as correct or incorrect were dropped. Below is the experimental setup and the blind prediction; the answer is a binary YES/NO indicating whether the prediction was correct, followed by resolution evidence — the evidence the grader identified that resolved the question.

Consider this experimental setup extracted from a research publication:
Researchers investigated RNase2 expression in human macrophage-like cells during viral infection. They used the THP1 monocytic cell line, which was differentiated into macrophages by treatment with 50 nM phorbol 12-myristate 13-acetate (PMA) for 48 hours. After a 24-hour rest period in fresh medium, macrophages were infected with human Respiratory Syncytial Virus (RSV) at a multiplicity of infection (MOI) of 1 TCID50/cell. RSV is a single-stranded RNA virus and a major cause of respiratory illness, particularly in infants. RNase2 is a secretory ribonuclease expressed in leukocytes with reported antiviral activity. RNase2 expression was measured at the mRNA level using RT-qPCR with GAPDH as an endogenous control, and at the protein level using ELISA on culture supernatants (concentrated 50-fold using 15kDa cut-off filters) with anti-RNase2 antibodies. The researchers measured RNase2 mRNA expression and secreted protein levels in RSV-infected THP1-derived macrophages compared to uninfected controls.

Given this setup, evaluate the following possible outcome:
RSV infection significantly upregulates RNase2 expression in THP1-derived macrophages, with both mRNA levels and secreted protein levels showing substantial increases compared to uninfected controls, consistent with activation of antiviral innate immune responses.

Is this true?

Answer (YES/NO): YES